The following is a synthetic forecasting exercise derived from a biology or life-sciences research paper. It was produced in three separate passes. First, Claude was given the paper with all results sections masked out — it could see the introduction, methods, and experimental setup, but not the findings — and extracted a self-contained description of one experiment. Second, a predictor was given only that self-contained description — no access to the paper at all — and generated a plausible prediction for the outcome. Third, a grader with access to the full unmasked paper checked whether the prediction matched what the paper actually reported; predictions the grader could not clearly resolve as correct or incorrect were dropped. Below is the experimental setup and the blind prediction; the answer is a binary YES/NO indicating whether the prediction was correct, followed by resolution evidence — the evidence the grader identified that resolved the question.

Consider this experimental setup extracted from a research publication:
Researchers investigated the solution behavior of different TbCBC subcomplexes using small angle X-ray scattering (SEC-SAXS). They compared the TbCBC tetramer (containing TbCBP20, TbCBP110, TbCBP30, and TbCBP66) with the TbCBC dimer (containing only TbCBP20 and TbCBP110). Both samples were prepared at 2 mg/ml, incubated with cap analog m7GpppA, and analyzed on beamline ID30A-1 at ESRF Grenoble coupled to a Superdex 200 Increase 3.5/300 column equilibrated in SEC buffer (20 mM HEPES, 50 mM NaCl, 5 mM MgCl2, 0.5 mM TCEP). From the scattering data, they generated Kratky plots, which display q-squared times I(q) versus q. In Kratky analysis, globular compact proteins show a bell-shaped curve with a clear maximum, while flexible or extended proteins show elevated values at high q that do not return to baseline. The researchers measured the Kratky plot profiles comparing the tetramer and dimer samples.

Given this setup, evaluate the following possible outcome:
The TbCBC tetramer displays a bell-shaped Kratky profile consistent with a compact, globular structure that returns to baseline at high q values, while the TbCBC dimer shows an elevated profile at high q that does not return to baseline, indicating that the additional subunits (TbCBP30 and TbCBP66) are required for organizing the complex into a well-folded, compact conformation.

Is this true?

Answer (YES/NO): NO